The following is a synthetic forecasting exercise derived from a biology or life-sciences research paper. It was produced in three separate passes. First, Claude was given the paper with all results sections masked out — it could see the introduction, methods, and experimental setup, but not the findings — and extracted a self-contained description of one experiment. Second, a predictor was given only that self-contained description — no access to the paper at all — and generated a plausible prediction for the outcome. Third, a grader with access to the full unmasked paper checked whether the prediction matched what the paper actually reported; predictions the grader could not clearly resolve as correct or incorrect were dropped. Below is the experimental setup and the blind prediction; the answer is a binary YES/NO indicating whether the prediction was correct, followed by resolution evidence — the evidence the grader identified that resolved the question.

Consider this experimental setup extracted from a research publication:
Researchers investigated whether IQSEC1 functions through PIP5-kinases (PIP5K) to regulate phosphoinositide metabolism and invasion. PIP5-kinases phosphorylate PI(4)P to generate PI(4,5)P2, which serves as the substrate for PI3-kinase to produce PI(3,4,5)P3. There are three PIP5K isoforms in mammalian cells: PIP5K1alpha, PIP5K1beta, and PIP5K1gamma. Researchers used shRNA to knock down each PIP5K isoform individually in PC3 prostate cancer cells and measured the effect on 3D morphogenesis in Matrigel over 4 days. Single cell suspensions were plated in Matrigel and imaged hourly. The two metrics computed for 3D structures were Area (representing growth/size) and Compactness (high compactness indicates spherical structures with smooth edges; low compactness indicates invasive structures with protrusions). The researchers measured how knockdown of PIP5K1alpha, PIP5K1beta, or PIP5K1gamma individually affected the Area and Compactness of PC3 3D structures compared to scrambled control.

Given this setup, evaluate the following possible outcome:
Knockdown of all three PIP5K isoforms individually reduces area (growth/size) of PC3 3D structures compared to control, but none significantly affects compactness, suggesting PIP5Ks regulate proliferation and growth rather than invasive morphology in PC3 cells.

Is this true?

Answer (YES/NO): NO